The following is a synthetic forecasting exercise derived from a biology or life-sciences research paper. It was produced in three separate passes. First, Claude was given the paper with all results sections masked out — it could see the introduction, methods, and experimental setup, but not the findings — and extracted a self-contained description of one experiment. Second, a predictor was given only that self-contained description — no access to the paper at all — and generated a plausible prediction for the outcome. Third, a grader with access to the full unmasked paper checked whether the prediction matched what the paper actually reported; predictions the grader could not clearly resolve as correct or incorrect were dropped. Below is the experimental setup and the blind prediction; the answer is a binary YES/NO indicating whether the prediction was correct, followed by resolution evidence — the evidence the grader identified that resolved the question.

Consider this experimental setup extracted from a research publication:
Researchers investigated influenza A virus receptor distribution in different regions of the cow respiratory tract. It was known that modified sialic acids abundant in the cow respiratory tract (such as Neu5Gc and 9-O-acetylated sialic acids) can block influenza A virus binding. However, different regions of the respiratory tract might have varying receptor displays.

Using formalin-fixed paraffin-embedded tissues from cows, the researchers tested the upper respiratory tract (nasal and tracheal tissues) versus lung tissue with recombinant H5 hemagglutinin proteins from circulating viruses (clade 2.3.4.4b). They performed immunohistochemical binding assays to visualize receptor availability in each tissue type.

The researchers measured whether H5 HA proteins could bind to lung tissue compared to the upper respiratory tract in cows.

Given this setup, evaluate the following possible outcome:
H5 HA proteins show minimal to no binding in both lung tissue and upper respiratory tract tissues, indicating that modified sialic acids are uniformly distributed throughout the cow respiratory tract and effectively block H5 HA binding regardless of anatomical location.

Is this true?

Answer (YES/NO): NO